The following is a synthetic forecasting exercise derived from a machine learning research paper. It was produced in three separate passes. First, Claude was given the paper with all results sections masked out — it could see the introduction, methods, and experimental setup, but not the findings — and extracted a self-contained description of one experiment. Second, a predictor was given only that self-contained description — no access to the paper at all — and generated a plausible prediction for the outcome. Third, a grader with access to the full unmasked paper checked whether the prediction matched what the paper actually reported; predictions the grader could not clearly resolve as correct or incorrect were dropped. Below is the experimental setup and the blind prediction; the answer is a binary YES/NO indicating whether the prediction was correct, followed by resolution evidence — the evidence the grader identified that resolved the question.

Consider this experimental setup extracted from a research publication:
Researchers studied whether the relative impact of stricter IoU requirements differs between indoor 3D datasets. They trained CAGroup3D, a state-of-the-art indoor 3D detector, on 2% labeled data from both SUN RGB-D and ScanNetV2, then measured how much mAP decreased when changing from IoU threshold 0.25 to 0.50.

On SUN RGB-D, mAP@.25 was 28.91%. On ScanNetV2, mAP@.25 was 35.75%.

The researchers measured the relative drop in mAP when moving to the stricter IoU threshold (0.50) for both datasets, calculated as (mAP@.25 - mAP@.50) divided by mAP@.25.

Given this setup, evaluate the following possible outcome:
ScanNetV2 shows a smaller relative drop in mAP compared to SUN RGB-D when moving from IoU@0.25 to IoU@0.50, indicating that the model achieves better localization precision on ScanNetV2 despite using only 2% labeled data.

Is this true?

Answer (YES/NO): YES